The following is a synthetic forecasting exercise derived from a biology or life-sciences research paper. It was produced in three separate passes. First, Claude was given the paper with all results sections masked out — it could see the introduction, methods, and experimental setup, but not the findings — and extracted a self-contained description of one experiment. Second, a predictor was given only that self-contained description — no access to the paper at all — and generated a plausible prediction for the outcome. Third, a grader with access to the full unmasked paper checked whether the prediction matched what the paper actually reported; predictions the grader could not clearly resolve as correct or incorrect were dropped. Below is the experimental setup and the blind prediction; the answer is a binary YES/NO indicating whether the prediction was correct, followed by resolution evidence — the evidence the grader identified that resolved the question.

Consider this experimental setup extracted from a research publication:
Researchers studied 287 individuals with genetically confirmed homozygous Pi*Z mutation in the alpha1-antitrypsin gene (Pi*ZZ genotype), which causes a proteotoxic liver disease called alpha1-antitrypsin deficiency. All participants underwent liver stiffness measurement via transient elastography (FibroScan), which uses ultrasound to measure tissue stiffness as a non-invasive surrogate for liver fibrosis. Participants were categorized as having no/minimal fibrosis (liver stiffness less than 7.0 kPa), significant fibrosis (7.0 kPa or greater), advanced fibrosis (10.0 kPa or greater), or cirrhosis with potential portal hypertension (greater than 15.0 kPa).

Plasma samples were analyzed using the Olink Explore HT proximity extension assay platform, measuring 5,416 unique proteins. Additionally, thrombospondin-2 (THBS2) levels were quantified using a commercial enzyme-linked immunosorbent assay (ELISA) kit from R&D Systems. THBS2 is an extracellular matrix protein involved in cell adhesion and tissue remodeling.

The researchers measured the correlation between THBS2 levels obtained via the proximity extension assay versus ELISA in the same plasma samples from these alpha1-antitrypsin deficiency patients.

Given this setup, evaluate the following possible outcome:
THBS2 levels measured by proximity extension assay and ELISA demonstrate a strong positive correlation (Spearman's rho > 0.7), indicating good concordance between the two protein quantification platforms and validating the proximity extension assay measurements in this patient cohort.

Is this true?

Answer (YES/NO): YES